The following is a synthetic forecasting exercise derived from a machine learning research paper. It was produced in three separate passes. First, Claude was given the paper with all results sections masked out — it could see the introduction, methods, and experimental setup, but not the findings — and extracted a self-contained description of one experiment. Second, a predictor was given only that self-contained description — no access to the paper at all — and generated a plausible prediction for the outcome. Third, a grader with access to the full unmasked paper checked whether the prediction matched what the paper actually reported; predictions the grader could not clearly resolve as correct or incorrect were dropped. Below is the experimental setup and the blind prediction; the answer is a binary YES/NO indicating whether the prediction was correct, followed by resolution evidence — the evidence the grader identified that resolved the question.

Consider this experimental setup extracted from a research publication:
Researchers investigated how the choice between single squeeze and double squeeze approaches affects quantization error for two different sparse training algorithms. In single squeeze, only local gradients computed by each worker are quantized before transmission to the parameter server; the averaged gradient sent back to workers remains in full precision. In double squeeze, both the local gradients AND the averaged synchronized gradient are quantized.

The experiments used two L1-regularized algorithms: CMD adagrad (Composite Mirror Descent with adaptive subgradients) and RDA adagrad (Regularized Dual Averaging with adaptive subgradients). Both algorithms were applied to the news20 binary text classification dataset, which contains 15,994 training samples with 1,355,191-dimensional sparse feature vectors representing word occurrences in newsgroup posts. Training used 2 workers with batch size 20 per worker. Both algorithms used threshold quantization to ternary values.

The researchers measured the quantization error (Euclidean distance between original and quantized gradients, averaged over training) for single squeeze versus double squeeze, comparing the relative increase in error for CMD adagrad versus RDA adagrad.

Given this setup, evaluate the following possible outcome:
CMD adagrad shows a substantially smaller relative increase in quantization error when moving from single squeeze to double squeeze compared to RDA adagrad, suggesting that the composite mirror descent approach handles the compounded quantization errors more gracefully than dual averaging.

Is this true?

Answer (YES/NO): NO